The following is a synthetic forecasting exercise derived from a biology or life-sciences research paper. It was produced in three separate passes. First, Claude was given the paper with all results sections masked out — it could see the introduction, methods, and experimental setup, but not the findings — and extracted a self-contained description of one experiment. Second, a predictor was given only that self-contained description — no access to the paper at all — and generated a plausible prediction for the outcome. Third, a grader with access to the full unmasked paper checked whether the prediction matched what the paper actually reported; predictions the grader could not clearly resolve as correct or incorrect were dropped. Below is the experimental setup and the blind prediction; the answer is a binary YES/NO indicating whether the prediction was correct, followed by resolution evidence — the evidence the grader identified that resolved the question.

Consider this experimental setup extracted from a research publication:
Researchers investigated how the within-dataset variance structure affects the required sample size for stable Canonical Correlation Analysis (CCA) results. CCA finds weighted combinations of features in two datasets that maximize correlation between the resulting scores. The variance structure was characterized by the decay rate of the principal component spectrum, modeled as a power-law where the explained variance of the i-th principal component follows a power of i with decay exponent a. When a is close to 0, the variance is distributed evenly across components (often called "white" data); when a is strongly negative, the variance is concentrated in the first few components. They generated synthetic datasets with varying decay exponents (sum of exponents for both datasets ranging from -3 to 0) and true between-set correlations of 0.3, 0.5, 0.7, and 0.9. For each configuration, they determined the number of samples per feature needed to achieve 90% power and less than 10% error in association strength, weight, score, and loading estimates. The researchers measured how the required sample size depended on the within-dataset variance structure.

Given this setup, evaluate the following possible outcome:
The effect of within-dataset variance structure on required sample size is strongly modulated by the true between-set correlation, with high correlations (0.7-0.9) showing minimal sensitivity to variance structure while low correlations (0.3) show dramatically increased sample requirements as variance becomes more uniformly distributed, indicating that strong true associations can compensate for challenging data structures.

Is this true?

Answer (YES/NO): NO